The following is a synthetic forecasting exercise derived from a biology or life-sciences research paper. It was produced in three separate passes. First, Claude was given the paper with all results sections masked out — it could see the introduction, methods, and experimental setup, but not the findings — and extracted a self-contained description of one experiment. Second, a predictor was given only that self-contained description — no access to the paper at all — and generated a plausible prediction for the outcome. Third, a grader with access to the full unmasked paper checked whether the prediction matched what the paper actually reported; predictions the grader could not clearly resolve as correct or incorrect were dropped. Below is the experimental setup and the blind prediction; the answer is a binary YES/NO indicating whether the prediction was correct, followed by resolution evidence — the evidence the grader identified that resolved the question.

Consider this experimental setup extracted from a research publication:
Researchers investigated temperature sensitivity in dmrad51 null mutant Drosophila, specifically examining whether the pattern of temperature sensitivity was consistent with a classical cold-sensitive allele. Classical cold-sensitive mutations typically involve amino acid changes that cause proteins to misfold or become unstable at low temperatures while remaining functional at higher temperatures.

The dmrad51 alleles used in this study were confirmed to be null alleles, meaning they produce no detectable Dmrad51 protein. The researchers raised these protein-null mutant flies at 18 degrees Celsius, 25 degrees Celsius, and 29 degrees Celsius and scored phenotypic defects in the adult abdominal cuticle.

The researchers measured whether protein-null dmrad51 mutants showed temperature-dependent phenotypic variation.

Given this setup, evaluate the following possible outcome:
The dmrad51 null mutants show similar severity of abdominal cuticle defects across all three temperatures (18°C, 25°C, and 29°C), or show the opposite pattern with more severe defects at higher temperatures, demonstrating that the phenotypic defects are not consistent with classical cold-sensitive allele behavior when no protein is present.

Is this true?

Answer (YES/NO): NO